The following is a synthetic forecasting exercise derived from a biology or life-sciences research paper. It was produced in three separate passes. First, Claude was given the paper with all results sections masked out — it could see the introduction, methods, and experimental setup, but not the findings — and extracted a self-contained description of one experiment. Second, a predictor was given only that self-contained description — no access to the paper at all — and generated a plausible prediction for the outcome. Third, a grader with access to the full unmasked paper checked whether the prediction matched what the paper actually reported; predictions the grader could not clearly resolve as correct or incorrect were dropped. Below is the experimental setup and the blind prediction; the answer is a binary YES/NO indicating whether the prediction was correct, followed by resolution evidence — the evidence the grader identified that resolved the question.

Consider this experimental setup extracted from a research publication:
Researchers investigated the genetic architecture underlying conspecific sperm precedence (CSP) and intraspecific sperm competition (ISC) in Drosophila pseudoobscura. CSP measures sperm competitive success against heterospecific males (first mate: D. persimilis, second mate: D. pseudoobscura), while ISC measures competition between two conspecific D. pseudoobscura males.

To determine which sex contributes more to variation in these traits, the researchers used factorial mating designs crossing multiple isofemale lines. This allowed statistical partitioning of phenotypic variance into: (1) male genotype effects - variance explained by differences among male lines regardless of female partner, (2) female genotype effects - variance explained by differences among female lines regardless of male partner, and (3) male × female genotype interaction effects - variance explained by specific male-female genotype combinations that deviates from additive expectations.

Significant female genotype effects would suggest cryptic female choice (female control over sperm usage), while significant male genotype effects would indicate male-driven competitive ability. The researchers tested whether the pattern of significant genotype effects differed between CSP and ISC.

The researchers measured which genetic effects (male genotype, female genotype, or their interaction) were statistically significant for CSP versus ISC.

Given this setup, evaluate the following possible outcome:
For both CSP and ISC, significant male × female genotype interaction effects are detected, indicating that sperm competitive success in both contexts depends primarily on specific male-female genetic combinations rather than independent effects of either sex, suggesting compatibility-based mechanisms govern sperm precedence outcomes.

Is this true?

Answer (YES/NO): NO